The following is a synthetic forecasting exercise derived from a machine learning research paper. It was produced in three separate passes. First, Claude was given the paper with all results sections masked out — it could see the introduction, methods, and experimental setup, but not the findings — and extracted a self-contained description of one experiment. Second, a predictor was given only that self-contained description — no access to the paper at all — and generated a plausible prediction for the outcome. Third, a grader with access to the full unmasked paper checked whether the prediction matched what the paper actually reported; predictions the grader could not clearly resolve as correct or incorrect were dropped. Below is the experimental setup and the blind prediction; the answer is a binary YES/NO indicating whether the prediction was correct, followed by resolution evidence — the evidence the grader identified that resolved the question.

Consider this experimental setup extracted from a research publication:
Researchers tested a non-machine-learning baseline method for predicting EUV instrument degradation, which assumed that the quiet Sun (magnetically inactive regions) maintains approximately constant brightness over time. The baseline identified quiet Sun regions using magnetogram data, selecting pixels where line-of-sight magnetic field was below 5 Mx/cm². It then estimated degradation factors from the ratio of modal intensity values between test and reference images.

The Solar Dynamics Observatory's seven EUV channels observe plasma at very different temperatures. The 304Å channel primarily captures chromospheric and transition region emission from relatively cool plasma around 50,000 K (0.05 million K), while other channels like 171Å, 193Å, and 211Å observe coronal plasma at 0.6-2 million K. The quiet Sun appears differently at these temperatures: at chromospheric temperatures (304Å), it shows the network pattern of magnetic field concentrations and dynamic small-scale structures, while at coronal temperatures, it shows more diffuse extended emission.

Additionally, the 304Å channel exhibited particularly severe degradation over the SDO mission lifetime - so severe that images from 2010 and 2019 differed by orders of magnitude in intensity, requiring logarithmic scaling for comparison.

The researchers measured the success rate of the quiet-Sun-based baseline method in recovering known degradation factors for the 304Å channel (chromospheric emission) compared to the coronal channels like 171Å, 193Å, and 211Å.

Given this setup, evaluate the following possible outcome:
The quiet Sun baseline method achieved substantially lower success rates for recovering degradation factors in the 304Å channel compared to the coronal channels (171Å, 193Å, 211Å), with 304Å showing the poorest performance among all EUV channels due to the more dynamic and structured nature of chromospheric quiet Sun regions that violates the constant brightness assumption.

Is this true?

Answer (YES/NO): NO